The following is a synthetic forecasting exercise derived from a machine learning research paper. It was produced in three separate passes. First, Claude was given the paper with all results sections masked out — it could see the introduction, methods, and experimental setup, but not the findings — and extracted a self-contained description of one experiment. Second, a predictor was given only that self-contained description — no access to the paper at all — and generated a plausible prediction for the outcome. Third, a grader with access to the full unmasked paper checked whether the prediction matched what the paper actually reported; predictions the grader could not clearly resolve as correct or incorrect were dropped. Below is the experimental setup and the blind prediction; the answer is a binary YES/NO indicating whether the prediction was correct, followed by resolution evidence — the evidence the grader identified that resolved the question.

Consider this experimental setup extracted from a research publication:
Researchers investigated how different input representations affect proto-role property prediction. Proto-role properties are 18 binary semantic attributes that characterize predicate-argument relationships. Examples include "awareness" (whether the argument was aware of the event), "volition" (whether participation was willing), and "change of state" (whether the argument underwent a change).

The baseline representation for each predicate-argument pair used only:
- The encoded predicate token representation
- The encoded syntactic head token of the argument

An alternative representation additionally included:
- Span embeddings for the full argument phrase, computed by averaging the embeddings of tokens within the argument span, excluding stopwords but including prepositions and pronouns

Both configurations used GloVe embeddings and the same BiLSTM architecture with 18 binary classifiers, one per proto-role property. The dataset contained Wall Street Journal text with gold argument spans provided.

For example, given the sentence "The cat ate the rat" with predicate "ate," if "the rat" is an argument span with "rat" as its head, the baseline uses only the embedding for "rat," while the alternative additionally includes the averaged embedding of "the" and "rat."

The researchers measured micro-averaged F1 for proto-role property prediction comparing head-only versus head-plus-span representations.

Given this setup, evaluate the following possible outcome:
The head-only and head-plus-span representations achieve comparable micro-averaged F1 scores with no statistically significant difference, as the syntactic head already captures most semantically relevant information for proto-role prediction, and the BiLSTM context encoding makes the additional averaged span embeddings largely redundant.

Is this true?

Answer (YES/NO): YES